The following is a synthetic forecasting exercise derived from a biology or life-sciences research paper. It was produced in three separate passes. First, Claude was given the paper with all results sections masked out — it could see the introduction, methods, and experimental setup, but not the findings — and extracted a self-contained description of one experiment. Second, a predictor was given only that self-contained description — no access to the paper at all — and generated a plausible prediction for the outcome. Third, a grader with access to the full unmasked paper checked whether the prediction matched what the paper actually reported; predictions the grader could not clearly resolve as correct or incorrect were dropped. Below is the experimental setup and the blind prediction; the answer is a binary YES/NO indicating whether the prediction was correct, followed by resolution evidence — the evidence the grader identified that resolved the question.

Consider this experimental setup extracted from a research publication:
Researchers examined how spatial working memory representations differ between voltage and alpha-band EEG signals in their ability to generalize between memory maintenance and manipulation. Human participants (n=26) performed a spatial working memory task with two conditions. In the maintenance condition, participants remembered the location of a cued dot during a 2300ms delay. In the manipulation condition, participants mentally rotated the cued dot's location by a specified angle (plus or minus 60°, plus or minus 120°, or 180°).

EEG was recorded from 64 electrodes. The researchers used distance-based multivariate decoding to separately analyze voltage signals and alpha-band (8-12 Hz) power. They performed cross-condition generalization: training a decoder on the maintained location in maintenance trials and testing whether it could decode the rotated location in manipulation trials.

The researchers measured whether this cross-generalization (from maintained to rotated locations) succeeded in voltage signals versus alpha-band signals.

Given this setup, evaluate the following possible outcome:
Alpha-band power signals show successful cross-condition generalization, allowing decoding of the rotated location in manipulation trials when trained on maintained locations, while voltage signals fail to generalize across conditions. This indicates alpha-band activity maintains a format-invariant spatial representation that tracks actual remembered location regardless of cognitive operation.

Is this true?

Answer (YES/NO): NO